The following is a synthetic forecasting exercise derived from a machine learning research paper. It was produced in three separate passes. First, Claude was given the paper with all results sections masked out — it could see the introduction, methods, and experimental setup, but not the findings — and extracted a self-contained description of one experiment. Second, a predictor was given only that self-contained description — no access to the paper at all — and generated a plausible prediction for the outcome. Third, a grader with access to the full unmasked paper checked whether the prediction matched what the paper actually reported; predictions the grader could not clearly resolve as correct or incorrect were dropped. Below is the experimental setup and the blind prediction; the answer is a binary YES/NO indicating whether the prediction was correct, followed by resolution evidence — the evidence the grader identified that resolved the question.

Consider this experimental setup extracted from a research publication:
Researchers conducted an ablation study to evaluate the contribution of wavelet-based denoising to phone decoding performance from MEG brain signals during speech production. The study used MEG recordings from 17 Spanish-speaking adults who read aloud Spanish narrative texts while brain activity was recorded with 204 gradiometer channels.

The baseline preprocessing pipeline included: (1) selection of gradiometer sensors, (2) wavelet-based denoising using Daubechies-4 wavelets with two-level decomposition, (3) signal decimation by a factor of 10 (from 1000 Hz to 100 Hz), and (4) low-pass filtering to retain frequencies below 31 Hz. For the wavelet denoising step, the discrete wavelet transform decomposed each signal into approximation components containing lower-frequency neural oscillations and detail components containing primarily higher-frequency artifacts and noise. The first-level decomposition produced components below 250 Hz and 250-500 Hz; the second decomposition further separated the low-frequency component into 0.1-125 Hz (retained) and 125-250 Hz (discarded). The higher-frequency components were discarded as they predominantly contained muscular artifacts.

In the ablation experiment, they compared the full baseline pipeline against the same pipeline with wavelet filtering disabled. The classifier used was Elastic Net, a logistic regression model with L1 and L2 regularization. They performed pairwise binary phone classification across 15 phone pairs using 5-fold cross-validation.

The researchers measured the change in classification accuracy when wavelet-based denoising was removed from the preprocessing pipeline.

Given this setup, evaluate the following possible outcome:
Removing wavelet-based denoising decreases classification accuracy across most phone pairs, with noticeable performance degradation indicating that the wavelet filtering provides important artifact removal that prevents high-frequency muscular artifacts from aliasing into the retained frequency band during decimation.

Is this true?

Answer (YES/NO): YES